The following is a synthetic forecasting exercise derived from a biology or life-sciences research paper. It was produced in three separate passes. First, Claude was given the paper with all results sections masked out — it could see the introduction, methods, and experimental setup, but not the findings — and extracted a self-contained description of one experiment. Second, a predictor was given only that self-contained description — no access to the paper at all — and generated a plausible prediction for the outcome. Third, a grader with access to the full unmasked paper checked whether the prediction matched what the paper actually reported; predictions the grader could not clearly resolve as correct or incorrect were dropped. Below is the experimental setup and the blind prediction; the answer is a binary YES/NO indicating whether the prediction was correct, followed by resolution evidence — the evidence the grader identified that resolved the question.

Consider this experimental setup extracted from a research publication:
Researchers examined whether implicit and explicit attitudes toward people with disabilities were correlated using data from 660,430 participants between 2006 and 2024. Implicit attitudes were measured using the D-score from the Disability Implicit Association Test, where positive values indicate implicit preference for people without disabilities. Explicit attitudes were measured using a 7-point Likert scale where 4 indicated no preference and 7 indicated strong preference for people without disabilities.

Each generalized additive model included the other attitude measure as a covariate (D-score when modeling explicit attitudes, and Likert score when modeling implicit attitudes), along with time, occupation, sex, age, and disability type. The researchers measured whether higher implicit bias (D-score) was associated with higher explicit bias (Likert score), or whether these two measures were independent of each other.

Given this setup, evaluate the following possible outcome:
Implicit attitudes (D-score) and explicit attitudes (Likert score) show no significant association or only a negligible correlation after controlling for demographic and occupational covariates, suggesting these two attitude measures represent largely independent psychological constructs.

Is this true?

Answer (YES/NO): NO